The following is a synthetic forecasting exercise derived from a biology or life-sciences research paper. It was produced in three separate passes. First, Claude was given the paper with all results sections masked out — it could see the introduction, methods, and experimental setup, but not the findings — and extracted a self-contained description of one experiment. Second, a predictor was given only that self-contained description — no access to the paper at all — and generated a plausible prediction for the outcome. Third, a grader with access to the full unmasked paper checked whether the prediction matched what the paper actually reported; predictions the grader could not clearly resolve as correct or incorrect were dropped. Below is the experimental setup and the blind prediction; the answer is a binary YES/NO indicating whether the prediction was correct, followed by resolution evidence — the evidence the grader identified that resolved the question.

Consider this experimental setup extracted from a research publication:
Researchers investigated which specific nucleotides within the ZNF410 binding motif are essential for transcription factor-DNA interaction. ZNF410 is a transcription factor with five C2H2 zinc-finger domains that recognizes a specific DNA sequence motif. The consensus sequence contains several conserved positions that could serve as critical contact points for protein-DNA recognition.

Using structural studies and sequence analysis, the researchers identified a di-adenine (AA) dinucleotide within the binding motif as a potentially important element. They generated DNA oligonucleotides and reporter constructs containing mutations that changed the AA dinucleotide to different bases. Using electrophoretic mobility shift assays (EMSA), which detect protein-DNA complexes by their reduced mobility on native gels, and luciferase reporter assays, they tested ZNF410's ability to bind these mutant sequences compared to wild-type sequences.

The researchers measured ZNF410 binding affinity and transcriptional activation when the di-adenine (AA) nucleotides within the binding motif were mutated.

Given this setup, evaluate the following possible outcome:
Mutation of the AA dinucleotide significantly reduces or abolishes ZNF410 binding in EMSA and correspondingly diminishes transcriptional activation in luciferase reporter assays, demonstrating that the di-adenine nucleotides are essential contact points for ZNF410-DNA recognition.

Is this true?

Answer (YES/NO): YES